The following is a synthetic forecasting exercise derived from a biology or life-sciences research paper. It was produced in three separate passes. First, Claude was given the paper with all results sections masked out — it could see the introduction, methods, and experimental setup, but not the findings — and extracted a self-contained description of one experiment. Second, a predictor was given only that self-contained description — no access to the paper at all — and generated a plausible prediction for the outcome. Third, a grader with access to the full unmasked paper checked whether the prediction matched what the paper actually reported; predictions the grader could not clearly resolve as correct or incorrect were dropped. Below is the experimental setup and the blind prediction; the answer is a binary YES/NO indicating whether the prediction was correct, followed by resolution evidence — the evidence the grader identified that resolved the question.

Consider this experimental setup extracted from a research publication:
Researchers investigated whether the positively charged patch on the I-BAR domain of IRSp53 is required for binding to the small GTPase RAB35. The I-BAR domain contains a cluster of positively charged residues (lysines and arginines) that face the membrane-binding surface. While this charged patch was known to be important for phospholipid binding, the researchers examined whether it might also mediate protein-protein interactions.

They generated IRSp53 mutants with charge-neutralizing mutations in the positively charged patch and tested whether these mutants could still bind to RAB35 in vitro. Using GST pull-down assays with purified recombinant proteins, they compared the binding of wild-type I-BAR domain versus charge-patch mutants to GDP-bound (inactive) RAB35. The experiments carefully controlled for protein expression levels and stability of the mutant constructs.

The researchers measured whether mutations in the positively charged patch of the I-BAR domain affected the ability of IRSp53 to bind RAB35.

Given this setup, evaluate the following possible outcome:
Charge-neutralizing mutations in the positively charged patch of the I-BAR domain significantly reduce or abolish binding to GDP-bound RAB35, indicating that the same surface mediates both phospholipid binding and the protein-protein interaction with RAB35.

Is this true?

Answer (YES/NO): YES